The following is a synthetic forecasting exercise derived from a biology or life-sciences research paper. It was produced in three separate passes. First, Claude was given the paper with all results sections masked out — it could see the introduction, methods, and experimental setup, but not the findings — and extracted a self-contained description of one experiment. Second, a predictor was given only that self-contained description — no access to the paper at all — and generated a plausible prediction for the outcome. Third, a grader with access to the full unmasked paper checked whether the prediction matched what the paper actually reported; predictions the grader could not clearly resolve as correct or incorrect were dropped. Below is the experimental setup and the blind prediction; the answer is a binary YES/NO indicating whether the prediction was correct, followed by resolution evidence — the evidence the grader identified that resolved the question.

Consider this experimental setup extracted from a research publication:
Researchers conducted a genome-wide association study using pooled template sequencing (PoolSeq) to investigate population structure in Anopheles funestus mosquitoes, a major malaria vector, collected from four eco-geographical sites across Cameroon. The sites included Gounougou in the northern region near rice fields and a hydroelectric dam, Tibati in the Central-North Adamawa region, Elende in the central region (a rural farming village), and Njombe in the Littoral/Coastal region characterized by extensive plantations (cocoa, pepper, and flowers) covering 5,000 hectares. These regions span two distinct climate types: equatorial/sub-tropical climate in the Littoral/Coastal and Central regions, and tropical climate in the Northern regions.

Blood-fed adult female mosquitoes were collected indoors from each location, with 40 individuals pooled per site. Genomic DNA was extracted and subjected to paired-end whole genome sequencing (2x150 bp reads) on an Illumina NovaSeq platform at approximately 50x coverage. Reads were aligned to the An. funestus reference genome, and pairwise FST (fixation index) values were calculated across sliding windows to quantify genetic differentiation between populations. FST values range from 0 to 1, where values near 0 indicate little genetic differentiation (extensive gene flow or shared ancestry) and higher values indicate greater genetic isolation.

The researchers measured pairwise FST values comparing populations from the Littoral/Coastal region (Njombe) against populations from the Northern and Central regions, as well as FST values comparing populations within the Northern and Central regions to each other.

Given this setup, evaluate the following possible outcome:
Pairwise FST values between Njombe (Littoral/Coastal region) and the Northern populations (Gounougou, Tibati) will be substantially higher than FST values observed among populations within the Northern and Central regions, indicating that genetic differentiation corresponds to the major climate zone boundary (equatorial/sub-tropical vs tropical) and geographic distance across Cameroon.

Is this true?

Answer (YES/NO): YES